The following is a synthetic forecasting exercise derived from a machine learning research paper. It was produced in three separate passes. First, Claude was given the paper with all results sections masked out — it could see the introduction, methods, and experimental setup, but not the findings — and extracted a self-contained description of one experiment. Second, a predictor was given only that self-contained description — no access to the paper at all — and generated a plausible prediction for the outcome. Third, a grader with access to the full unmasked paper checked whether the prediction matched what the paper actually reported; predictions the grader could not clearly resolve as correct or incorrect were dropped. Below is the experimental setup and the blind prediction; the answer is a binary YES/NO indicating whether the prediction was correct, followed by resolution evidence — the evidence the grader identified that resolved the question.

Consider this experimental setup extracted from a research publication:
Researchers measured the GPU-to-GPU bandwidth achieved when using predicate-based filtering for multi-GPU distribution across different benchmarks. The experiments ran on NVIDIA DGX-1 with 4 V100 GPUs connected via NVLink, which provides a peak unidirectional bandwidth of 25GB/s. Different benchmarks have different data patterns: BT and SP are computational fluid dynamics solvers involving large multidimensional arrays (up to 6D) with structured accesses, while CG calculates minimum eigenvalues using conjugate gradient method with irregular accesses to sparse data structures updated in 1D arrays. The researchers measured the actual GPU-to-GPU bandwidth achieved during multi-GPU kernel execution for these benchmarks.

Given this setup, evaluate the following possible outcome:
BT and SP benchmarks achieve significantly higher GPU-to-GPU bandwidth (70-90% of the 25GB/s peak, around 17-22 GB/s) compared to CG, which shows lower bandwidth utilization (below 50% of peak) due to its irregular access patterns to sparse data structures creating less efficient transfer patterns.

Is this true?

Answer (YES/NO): NO